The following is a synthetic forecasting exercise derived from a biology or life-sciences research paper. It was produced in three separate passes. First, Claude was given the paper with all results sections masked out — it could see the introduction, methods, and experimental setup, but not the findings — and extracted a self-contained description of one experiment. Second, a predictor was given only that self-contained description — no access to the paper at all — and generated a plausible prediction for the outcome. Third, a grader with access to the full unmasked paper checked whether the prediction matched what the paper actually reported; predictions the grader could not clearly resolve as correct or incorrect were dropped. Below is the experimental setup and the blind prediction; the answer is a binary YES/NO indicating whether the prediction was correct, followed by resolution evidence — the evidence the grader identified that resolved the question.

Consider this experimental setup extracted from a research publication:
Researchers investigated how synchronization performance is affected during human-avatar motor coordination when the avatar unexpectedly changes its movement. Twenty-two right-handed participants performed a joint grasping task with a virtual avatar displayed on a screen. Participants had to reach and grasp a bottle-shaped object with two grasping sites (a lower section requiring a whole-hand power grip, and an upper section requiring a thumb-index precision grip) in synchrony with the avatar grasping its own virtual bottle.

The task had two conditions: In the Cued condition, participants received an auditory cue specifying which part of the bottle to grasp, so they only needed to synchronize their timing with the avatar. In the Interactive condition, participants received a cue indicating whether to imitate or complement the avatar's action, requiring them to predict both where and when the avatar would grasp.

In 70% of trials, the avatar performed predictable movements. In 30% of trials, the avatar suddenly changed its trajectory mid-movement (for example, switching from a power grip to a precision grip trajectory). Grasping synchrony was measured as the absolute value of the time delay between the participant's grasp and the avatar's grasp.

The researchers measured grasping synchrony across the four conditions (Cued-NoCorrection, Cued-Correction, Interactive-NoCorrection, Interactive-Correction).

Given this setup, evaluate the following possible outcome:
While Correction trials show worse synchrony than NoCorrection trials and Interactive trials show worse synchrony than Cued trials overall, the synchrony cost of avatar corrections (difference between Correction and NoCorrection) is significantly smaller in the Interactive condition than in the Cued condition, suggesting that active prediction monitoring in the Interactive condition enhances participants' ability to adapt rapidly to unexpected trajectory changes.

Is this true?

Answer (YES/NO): NO